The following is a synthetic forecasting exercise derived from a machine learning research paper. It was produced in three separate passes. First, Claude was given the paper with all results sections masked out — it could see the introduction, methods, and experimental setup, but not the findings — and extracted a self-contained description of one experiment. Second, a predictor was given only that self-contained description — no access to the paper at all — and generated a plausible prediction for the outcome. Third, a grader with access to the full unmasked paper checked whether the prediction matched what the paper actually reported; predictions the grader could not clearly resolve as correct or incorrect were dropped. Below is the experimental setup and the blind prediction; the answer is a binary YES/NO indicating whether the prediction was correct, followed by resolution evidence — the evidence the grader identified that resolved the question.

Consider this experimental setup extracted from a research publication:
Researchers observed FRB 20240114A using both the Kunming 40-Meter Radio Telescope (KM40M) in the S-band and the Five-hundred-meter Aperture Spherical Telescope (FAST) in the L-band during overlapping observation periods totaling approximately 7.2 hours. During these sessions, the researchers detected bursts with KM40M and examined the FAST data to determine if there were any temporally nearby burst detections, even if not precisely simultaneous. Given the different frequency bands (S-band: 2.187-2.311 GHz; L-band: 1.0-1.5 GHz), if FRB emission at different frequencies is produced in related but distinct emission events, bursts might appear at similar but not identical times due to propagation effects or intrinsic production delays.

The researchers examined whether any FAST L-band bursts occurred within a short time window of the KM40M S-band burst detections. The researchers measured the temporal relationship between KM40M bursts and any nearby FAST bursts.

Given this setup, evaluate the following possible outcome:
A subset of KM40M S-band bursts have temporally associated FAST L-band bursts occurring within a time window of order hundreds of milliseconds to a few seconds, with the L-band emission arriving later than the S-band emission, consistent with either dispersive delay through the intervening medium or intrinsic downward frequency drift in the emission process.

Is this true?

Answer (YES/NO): NO